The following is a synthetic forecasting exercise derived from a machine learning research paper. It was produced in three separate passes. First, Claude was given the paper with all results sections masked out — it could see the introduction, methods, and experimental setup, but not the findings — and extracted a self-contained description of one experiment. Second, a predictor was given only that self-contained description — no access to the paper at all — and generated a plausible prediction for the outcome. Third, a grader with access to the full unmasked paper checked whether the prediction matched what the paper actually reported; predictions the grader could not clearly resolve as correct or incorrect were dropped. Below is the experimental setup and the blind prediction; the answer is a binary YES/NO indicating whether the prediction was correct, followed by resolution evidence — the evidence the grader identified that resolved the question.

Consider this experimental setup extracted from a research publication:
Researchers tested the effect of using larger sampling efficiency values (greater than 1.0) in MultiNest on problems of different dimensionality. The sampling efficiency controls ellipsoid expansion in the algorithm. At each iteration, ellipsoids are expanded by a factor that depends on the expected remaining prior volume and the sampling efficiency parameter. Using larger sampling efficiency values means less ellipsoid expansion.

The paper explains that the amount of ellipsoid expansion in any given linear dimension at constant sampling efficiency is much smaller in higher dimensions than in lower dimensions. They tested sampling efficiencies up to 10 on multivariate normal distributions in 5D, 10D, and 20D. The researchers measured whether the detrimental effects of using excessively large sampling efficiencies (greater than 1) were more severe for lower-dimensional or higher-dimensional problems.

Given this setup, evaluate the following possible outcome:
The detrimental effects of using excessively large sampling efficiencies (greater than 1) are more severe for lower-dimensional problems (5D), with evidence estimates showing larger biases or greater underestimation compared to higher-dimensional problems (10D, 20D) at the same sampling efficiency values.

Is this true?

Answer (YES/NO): NO